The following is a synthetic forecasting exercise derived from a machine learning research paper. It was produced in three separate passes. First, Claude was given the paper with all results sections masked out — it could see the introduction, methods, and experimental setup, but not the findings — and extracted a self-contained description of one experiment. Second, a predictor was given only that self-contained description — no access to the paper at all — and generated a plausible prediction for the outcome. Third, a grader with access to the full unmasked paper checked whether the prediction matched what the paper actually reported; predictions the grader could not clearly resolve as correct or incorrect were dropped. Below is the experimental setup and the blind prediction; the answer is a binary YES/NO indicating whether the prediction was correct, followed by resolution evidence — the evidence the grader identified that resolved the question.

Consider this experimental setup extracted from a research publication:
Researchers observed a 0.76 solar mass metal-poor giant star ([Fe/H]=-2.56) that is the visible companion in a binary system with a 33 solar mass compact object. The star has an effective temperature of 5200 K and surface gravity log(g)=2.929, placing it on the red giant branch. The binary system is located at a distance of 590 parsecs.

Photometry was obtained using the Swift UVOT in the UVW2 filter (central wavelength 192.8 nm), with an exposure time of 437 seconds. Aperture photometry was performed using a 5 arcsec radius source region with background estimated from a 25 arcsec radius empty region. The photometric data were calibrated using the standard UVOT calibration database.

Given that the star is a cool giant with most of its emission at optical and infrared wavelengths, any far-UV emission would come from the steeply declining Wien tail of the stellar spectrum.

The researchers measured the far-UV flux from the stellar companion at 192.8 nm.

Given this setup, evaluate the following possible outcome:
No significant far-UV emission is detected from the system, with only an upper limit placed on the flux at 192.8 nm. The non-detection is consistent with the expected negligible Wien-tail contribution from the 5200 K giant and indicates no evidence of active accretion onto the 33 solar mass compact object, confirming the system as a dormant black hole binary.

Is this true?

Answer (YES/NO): NO